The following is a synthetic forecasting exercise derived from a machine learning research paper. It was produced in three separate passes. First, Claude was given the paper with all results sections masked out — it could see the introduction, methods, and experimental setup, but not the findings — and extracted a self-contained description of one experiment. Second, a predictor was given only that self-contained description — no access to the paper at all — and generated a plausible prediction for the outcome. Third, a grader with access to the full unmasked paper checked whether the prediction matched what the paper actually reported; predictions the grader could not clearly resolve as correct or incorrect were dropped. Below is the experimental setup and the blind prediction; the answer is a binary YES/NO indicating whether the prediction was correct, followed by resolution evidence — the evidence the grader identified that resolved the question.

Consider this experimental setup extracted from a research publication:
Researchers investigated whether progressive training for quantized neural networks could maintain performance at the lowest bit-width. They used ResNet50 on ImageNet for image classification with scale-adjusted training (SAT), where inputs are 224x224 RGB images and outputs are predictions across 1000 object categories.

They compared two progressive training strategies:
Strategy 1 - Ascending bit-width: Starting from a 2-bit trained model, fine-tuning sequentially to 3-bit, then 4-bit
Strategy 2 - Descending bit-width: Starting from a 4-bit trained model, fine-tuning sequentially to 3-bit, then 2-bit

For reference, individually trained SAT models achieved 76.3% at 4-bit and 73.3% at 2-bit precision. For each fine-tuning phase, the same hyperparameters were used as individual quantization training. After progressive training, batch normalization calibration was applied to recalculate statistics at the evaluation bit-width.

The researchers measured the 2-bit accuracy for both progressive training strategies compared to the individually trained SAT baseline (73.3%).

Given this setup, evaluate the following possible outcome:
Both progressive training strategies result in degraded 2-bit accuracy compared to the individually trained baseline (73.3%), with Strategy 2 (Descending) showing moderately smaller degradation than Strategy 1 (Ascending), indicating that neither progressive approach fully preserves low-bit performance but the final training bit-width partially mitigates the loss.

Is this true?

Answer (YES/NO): NO